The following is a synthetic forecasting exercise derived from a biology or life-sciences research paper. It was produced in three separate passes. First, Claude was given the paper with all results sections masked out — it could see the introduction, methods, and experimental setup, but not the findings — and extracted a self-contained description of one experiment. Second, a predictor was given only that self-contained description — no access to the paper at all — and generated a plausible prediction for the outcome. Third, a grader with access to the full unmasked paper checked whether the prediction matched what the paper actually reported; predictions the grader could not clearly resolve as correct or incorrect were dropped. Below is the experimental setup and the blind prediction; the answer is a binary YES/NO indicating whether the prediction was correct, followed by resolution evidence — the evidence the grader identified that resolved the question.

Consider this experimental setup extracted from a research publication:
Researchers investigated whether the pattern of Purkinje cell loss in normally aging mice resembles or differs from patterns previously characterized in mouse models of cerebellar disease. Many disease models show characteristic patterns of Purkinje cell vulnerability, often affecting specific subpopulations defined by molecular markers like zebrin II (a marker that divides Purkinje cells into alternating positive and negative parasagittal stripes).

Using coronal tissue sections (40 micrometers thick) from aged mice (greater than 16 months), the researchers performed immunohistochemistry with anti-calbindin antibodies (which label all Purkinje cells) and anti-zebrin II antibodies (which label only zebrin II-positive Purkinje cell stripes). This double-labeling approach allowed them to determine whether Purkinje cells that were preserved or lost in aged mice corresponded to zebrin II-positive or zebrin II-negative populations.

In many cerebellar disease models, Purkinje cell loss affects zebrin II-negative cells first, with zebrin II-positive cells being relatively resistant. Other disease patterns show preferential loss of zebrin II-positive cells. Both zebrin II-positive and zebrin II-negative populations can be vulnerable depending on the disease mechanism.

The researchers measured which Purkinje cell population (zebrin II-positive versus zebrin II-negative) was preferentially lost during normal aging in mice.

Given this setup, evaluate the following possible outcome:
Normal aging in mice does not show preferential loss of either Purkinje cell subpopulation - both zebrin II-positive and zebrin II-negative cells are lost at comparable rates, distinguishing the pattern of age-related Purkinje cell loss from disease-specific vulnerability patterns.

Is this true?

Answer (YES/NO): NO